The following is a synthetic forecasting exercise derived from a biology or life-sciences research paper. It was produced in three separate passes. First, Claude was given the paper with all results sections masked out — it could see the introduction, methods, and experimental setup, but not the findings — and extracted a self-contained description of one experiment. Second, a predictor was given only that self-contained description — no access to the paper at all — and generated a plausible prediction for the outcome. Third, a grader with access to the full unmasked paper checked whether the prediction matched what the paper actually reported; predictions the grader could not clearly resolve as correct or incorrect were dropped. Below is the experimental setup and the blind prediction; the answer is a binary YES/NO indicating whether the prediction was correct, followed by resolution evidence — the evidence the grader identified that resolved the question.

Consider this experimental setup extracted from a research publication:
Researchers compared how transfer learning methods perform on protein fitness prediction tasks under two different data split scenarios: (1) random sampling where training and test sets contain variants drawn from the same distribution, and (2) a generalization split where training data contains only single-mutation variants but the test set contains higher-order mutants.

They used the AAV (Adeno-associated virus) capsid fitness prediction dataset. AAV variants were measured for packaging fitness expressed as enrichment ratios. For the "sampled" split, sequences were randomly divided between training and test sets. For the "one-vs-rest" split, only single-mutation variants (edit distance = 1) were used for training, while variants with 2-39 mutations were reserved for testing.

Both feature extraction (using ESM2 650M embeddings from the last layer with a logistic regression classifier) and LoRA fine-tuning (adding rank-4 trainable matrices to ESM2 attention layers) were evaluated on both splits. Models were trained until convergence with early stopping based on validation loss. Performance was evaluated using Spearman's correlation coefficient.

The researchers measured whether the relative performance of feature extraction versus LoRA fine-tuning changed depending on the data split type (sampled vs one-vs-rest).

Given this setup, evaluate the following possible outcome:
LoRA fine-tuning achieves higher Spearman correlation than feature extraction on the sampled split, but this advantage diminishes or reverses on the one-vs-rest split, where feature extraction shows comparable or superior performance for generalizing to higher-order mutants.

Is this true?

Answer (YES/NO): NO